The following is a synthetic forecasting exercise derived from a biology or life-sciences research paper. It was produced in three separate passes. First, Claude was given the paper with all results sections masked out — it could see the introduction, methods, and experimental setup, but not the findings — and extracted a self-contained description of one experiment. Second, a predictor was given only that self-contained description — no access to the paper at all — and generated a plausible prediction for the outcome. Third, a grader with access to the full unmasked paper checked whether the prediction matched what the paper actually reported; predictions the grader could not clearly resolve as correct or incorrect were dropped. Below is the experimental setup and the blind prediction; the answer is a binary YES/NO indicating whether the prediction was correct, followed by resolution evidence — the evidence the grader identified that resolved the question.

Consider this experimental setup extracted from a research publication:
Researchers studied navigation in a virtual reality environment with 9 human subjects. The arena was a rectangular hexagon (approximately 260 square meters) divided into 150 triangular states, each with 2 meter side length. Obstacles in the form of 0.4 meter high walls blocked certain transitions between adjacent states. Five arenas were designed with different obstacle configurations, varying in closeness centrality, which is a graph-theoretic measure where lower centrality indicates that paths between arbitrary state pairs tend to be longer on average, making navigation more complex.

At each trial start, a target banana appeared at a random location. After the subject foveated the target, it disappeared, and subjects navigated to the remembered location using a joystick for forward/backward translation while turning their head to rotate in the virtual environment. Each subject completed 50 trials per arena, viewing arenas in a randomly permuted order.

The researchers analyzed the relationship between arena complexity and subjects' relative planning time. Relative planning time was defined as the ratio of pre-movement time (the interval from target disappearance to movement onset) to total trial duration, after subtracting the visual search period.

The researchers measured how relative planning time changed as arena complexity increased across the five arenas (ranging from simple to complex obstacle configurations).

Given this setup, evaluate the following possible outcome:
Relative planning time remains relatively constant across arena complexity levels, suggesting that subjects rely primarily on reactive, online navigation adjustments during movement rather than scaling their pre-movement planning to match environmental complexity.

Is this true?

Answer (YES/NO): NO